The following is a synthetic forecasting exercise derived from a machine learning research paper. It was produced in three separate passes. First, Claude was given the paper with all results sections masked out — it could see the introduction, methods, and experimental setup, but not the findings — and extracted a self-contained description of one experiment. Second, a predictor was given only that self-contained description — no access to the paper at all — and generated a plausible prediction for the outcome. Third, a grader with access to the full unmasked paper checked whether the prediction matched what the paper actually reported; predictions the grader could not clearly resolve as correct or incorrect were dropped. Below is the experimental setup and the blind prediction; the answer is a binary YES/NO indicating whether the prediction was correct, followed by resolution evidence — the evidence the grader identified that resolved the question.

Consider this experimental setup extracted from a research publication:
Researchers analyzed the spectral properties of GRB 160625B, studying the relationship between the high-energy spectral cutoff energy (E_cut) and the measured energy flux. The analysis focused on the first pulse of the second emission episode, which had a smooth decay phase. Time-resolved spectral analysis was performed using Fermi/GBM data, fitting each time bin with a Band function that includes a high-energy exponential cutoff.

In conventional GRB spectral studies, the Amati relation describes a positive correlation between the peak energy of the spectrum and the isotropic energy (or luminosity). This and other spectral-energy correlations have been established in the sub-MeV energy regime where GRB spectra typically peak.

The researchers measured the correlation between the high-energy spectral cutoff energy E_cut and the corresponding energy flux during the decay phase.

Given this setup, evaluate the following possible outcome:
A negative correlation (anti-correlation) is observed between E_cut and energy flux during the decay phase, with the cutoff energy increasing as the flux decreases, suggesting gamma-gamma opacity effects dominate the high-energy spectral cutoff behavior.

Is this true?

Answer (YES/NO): NO